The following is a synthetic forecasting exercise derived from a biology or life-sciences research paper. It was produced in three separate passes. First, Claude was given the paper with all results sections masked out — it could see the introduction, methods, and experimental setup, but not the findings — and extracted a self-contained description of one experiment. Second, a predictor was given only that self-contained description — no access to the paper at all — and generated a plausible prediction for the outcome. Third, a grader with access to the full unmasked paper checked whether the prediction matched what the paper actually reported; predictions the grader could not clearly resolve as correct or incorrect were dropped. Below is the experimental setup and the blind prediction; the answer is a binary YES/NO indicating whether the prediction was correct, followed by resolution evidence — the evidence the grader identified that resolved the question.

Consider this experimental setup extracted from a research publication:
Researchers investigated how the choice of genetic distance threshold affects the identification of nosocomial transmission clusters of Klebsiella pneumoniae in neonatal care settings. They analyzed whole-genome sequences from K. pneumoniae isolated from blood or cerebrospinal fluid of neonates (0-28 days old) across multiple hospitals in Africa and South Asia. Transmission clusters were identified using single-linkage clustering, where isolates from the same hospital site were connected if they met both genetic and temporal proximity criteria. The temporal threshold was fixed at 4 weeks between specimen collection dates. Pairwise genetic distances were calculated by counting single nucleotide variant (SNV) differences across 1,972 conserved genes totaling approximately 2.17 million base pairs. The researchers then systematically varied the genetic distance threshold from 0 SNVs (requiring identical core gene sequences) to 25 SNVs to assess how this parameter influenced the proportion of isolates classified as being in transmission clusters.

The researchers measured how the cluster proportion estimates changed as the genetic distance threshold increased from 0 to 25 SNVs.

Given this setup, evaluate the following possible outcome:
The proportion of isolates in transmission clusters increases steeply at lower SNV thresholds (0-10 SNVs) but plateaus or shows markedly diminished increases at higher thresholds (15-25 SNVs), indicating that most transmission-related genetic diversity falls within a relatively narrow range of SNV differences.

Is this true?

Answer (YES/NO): NO